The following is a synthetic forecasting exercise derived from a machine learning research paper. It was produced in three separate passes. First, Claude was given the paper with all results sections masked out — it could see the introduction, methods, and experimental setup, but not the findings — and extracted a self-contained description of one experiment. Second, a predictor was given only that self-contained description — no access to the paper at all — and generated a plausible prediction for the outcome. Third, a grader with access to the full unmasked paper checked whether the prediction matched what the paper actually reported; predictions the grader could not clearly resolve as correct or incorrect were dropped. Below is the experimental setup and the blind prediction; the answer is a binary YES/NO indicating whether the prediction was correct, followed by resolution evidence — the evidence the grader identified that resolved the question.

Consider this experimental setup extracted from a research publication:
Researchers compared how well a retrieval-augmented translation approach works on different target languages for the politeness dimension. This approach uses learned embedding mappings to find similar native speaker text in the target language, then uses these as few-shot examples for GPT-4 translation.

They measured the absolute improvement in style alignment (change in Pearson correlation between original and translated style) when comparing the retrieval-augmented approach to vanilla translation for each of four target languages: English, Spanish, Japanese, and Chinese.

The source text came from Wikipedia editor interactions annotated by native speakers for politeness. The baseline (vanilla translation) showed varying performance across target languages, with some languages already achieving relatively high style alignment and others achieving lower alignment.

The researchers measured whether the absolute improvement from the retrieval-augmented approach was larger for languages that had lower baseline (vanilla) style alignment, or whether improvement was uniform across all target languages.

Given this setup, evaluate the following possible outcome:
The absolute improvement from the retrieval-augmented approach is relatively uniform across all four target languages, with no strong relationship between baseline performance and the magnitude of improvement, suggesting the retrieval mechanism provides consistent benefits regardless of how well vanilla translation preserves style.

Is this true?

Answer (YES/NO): NO